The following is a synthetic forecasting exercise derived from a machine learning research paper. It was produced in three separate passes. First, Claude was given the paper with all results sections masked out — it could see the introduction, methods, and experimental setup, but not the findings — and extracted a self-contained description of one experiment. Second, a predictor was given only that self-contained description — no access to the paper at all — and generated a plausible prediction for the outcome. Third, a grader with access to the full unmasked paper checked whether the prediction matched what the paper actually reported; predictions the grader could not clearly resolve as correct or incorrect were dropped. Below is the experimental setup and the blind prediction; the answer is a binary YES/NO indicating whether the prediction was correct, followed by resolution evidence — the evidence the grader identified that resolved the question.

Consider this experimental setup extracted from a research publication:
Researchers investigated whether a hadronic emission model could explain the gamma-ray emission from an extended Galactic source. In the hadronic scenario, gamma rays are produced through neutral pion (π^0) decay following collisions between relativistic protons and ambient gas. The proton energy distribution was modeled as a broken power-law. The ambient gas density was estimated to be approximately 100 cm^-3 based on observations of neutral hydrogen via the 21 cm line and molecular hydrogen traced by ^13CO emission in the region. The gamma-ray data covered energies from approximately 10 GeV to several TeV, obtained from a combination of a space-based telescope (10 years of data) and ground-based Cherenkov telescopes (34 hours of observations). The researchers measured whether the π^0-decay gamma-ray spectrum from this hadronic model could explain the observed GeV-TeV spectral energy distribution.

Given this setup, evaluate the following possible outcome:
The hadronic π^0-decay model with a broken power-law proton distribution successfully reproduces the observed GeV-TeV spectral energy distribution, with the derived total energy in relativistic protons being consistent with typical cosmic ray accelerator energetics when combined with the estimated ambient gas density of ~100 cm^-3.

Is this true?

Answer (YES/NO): YES